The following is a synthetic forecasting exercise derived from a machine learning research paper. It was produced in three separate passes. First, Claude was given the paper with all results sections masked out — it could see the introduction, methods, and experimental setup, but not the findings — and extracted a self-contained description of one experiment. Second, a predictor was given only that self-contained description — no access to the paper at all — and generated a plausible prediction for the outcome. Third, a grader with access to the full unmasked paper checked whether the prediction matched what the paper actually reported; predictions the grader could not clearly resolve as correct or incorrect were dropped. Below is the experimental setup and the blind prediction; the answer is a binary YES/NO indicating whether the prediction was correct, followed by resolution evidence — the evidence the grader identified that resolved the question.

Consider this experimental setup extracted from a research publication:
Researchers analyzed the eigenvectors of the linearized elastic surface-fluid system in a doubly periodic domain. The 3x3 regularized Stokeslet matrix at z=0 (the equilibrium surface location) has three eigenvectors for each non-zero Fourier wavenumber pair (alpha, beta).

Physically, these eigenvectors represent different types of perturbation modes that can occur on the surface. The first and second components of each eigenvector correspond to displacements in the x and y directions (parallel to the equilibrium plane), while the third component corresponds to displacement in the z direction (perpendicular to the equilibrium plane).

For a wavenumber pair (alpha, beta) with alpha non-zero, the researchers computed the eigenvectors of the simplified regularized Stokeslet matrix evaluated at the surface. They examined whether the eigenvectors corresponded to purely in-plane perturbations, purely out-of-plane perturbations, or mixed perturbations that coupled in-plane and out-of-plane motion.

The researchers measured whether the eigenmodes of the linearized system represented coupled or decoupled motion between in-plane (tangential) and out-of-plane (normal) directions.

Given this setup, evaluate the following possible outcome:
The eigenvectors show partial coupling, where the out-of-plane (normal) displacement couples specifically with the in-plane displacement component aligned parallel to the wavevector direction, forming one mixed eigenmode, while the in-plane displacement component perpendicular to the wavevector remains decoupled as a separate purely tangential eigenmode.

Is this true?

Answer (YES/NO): NO